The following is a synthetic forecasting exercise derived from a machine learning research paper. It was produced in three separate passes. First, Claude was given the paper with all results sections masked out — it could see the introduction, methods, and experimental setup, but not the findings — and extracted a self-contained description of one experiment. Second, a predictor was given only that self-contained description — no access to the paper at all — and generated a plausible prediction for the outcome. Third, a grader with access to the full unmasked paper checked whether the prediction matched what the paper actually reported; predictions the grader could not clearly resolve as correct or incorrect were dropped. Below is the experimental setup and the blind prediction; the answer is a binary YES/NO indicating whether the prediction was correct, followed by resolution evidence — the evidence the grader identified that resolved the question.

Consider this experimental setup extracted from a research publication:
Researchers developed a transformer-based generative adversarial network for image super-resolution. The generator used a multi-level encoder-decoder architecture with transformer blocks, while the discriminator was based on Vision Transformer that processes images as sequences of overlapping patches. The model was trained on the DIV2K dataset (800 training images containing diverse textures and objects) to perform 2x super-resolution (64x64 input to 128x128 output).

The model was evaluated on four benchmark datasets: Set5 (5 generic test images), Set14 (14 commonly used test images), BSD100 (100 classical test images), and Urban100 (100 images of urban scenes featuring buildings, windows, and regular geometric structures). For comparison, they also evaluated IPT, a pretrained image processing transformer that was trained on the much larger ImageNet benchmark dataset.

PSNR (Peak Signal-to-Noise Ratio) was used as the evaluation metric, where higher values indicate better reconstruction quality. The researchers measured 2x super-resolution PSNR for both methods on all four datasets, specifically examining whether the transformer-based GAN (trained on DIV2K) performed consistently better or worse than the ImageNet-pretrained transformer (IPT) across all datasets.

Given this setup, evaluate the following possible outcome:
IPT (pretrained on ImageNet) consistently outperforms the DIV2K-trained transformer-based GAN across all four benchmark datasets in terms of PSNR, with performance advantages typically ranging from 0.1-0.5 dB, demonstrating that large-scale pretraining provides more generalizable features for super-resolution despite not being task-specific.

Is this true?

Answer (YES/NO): NO